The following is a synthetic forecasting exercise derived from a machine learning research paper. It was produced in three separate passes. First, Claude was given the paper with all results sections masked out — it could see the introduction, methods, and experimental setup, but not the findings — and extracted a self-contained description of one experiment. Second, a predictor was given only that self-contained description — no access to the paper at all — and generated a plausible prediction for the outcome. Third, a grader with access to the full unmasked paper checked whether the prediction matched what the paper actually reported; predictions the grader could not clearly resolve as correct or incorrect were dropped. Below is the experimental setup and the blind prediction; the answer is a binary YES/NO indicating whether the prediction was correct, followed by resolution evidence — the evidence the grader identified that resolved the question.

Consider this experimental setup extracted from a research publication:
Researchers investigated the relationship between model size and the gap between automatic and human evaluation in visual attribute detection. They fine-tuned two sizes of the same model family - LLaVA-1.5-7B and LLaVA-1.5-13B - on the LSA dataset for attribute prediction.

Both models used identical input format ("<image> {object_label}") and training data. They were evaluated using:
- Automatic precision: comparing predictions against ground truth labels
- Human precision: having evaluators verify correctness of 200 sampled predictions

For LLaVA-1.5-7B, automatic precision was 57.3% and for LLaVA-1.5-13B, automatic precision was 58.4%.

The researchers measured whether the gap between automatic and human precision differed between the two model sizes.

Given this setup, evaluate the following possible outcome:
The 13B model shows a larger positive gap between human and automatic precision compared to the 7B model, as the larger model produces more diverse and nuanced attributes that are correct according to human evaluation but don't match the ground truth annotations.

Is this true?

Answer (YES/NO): NO